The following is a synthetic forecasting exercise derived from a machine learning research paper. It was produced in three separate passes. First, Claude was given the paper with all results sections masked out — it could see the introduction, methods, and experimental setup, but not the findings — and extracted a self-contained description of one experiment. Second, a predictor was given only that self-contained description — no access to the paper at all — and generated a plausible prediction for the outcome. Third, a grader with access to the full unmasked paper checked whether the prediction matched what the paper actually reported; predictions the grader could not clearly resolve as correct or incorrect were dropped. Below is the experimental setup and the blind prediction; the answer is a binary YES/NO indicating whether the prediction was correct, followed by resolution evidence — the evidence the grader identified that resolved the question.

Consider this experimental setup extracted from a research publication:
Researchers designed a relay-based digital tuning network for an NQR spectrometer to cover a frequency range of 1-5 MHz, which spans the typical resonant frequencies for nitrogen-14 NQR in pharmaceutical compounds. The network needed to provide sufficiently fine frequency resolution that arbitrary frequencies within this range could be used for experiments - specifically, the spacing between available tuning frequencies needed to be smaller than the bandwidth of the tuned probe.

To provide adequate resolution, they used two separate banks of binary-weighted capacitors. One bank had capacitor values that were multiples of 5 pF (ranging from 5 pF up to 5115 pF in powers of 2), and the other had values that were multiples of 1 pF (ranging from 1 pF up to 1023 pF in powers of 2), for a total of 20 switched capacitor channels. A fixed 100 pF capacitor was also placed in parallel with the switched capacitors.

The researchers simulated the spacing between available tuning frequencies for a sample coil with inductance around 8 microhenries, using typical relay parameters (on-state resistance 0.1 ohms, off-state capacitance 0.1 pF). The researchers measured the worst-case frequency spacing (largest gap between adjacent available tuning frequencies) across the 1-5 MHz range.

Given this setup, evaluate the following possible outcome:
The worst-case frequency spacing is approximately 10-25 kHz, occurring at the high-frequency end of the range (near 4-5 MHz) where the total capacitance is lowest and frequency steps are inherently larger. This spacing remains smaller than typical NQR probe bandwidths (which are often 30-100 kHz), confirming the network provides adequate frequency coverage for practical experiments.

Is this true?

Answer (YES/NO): YES